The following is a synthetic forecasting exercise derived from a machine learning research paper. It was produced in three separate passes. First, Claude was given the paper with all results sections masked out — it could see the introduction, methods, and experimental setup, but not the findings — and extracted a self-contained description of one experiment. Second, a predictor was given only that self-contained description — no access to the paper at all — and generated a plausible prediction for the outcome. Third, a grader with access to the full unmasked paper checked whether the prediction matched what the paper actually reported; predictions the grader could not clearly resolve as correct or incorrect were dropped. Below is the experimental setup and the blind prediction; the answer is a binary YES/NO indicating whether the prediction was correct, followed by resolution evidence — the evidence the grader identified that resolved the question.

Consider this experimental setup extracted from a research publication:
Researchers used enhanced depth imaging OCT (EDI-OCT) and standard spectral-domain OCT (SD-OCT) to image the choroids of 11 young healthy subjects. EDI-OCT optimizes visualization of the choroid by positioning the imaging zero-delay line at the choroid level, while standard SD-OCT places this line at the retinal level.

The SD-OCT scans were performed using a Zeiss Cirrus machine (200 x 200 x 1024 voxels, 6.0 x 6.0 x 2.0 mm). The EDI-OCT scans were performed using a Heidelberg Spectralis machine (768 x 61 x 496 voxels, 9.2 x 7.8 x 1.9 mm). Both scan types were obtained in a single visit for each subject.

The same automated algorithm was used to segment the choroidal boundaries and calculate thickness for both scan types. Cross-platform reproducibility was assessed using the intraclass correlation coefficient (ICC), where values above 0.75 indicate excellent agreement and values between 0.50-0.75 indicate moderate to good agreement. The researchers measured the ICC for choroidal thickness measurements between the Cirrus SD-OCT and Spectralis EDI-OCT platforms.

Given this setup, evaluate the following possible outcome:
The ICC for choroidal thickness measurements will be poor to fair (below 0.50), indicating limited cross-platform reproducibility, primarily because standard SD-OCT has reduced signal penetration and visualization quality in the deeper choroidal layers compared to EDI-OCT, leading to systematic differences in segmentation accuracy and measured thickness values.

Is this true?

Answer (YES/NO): NO